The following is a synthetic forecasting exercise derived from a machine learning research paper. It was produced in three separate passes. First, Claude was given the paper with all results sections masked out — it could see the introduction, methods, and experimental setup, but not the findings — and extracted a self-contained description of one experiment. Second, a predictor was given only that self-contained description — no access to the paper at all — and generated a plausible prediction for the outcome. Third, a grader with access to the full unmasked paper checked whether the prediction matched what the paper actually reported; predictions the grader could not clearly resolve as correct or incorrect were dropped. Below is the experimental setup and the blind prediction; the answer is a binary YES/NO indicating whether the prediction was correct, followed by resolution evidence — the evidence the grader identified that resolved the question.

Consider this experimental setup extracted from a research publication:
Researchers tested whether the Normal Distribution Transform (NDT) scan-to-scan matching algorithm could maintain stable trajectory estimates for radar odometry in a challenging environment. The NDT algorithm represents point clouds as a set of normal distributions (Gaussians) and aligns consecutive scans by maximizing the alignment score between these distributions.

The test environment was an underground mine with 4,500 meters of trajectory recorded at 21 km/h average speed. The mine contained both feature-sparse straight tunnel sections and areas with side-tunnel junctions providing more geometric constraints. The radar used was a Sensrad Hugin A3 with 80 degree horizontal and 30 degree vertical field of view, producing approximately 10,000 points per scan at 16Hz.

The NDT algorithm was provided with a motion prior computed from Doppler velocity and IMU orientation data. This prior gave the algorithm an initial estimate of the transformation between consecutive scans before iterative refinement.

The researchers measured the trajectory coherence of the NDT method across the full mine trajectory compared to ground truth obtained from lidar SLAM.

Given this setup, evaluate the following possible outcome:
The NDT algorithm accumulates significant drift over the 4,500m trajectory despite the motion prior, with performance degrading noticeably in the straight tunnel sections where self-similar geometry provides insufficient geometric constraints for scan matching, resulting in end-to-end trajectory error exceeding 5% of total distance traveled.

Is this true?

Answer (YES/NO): NO